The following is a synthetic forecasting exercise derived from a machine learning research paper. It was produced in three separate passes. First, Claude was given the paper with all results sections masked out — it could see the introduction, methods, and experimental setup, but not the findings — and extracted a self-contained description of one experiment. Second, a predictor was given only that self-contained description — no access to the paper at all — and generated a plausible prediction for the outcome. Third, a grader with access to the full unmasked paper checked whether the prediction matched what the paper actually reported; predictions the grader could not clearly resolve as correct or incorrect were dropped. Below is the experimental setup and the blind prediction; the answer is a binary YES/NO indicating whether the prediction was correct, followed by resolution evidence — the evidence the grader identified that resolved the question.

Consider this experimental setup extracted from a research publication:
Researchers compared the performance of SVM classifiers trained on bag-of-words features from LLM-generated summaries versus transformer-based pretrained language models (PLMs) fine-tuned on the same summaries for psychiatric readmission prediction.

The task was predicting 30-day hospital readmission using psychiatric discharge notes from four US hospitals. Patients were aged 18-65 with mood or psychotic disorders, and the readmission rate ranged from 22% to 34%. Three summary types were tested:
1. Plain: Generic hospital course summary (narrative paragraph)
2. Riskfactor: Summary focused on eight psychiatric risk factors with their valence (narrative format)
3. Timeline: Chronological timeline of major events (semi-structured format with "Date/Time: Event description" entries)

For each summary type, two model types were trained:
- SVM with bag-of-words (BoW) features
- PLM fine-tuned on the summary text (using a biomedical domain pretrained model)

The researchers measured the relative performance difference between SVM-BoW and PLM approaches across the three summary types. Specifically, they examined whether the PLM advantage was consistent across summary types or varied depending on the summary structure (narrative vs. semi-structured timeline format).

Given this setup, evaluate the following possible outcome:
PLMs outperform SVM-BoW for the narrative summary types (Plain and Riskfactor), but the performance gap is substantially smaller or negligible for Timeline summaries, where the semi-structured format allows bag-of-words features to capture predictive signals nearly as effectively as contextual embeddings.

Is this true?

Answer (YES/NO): NO